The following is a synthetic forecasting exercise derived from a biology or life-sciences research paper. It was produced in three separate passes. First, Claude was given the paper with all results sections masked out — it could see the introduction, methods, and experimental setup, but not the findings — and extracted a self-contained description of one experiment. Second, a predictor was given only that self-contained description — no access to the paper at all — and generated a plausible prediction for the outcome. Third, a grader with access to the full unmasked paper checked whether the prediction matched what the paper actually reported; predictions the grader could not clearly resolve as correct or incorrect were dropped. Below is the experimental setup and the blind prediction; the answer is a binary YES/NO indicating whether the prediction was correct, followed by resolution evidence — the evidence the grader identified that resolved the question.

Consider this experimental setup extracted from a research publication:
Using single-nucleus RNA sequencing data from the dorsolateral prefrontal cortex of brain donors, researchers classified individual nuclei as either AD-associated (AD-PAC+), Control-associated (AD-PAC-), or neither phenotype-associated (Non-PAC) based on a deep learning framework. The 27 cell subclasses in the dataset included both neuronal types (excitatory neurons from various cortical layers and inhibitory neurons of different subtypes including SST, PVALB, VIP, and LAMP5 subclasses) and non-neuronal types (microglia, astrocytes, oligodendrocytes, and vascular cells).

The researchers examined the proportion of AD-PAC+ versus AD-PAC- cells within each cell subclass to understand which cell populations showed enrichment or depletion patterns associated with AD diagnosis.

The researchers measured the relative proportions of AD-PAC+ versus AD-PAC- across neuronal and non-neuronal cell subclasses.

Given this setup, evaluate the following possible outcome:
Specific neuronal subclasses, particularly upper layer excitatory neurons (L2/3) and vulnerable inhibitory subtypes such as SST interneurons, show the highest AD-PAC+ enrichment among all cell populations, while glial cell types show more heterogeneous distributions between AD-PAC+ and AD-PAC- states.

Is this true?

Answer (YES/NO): NO